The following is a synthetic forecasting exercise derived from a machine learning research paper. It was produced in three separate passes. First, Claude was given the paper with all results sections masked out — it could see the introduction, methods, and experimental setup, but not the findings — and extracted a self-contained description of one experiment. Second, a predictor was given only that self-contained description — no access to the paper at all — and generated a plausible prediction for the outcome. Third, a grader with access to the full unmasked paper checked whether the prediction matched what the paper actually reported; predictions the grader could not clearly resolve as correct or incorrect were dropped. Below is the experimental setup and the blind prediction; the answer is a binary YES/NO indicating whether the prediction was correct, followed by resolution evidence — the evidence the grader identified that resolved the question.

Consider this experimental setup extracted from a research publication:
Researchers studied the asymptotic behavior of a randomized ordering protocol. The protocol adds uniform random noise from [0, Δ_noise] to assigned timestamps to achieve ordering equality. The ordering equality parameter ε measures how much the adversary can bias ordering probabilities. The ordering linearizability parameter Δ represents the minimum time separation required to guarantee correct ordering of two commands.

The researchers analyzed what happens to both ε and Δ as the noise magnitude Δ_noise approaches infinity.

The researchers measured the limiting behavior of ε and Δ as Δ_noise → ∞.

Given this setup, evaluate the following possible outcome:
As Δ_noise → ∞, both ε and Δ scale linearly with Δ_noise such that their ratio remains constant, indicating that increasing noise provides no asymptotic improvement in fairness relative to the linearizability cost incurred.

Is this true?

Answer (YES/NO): NO